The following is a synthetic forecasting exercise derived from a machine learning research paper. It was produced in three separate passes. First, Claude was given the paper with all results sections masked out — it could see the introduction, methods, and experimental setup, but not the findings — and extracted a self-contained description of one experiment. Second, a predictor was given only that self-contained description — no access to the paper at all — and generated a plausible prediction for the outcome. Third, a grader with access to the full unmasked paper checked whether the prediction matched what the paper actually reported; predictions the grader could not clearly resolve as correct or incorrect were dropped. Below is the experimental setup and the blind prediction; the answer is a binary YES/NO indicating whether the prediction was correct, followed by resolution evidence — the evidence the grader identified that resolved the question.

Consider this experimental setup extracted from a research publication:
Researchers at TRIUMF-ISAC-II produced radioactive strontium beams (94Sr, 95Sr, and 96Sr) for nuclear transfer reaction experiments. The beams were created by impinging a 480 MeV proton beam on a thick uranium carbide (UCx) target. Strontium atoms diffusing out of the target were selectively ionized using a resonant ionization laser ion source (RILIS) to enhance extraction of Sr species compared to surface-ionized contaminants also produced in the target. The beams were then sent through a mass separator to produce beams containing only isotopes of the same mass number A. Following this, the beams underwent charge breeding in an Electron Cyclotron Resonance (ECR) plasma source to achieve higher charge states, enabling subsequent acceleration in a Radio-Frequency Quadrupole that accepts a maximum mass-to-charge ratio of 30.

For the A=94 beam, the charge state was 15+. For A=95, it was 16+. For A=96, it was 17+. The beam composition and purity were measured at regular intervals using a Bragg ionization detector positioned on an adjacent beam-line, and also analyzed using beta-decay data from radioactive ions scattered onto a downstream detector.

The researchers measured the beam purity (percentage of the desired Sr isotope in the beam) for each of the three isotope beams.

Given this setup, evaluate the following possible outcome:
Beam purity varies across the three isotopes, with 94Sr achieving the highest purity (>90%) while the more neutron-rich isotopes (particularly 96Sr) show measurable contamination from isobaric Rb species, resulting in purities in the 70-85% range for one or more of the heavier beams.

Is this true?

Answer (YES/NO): NO